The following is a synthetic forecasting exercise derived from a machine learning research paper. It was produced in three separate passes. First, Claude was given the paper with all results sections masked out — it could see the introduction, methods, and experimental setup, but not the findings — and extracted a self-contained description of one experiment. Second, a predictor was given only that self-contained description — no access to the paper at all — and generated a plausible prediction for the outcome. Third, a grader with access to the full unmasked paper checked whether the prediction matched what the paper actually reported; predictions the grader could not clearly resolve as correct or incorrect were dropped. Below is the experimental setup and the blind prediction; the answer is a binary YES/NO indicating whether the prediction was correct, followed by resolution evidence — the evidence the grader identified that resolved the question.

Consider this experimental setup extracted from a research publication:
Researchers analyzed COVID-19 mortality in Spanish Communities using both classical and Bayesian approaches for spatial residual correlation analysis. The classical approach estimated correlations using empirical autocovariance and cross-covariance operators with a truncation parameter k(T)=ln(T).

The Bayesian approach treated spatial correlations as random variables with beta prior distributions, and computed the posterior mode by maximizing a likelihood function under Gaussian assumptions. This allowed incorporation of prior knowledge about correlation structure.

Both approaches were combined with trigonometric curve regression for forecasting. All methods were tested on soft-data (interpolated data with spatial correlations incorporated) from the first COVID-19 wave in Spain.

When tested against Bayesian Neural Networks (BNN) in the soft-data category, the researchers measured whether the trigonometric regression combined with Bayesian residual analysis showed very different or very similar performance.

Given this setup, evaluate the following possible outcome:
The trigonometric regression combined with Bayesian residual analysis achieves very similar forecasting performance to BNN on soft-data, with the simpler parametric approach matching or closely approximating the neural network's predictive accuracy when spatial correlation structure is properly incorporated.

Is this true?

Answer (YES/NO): YES